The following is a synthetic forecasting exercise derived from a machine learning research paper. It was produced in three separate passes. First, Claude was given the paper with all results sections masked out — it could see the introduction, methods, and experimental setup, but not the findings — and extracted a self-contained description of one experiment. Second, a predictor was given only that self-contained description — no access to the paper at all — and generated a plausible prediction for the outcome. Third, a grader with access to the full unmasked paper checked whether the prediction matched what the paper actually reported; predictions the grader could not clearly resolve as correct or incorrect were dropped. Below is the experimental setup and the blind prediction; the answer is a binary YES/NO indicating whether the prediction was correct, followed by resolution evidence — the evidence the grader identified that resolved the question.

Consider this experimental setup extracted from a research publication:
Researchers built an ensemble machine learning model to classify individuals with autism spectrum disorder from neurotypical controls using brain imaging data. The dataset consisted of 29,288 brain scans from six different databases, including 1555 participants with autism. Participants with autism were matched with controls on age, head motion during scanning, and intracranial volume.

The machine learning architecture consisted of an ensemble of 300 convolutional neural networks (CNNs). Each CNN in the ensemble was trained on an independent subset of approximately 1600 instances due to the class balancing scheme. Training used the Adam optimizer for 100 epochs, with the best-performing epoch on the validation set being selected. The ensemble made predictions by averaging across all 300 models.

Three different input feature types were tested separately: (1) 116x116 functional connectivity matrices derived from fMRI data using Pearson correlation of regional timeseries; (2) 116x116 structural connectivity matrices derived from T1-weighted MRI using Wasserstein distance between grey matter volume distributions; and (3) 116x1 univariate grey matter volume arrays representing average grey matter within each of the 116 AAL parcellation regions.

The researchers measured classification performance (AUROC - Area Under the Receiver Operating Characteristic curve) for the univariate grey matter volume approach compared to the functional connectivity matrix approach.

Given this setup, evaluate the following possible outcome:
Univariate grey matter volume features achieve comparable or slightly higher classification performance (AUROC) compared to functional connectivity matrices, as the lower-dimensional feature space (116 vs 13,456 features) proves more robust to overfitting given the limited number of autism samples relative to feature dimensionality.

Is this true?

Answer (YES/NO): YES